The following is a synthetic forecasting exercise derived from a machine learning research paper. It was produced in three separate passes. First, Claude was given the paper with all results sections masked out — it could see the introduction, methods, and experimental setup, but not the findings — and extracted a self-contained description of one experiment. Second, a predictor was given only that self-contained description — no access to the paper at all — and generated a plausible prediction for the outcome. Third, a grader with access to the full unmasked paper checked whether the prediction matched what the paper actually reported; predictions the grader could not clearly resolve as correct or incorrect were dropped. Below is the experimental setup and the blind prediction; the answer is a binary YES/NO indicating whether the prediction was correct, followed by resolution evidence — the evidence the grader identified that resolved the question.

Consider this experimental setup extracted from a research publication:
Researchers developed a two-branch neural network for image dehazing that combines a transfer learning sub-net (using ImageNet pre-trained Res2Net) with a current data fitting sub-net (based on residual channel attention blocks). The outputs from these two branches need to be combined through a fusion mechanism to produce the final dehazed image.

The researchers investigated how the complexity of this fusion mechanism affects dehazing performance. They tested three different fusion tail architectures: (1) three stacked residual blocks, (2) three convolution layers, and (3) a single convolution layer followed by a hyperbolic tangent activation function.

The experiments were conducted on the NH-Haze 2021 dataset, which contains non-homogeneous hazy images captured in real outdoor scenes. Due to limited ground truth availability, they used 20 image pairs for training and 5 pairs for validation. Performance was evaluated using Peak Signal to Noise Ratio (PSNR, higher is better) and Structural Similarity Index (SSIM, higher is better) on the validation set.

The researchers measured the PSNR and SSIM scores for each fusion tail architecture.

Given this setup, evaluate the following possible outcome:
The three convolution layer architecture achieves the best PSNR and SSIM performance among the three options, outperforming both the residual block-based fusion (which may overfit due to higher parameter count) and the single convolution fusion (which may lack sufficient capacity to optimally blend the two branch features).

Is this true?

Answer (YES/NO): NO